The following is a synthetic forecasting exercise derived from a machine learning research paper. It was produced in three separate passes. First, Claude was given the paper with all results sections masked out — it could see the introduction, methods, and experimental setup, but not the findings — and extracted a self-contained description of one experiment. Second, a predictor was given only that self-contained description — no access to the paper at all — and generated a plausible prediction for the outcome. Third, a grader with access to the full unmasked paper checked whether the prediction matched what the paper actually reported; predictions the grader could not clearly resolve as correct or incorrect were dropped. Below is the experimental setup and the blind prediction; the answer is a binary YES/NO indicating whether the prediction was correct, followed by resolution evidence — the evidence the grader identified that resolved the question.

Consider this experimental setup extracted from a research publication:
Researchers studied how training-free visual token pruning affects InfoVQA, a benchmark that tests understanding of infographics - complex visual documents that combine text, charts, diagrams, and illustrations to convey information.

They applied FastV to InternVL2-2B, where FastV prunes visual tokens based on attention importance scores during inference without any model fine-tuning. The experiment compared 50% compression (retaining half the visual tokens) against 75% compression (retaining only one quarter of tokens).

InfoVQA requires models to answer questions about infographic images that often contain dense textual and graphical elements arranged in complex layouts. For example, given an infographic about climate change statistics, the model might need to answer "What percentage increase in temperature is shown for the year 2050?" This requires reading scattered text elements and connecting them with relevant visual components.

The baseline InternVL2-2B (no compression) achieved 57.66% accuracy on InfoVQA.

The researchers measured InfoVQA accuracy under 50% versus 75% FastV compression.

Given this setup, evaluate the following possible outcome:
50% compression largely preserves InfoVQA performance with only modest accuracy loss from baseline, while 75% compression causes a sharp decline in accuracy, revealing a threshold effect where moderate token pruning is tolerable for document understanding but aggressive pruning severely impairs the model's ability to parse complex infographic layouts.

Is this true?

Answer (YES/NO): NO